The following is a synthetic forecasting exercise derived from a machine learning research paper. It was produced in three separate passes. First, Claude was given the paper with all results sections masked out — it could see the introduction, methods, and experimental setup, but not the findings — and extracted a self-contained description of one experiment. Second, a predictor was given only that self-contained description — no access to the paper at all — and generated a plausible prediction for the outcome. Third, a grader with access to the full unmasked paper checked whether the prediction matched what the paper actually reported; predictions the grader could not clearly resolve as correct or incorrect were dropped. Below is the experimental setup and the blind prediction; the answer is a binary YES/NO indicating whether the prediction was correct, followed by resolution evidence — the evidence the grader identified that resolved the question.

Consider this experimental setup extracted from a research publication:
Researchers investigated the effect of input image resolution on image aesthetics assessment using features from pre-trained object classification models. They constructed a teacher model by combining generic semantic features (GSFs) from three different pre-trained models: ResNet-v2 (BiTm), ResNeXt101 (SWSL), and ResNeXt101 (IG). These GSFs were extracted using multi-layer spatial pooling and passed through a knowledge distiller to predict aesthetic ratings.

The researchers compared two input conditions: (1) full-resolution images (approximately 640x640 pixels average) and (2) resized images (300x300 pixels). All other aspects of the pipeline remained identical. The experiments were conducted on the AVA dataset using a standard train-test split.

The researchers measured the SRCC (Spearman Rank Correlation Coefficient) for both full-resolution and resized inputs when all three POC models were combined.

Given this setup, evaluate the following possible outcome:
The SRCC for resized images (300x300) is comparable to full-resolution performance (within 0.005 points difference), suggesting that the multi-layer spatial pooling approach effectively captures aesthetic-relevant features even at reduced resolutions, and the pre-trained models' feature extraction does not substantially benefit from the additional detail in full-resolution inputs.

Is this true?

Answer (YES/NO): NO